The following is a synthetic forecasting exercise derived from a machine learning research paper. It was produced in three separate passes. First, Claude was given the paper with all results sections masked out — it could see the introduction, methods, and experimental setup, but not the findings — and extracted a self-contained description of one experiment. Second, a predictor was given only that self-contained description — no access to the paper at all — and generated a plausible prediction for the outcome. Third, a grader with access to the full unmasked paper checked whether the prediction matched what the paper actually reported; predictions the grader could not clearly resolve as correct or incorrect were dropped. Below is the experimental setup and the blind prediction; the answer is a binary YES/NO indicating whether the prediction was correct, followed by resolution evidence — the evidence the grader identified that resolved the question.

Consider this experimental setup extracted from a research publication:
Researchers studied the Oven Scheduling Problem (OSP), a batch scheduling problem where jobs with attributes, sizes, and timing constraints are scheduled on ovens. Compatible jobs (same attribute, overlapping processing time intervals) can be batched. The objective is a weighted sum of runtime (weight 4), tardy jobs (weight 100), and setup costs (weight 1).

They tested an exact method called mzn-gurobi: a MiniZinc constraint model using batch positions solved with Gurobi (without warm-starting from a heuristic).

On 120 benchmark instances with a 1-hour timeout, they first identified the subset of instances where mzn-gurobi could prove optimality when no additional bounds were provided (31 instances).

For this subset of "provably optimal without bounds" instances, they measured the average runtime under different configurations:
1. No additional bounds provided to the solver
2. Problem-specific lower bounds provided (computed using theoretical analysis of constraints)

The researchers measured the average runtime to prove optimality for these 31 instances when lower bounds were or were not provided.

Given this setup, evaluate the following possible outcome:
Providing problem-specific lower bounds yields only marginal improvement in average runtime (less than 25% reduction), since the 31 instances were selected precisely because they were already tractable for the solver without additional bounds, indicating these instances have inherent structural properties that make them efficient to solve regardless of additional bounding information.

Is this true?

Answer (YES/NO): NO